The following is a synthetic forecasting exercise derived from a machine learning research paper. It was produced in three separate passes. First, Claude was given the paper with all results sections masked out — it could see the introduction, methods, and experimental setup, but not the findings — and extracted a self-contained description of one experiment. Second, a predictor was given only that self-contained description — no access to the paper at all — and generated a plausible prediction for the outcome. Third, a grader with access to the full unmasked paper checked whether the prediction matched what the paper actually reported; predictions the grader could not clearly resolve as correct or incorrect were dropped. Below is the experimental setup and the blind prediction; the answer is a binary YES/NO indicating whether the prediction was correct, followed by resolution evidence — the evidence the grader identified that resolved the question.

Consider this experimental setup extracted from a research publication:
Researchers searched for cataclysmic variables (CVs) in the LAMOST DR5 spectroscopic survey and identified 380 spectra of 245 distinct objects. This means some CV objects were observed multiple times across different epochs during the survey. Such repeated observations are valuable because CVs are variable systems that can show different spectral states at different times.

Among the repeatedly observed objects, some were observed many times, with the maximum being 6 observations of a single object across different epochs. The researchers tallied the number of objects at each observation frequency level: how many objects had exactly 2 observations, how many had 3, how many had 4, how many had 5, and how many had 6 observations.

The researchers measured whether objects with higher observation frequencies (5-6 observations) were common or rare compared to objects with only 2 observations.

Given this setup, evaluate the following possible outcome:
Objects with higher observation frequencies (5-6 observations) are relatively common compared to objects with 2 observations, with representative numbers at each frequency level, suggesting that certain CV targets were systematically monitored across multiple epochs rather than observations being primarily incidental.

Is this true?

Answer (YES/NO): NO